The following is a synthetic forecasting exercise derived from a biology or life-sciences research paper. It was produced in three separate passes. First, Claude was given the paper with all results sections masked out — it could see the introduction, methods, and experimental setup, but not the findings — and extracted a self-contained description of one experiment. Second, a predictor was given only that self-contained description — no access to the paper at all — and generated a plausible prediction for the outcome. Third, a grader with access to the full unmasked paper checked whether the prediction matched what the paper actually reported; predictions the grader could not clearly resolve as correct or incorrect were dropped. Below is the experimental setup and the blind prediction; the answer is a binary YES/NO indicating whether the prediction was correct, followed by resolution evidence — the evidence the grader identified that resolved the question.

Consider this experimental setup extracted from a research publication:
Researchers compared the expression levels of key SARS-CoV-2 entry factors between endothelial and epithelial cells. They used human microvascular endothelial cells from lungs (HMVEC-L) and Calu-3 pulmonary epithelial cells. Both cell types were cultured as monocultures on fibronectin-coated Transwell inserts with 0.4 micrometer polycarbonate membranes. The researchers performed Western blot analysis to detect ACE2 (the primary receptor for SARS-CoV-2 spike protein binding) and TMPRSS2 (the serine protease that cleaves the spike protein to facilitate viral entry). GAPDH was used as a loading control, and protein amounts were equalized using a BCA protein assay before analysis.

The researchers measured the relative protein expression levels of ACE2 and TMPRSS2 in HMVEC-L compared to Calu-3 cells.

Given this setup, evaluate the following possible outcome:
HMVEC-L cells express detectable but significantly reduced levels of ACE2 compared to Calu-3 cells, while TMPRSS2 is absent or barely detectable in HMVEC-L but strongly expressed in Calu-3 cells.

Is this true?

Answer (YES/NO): NO